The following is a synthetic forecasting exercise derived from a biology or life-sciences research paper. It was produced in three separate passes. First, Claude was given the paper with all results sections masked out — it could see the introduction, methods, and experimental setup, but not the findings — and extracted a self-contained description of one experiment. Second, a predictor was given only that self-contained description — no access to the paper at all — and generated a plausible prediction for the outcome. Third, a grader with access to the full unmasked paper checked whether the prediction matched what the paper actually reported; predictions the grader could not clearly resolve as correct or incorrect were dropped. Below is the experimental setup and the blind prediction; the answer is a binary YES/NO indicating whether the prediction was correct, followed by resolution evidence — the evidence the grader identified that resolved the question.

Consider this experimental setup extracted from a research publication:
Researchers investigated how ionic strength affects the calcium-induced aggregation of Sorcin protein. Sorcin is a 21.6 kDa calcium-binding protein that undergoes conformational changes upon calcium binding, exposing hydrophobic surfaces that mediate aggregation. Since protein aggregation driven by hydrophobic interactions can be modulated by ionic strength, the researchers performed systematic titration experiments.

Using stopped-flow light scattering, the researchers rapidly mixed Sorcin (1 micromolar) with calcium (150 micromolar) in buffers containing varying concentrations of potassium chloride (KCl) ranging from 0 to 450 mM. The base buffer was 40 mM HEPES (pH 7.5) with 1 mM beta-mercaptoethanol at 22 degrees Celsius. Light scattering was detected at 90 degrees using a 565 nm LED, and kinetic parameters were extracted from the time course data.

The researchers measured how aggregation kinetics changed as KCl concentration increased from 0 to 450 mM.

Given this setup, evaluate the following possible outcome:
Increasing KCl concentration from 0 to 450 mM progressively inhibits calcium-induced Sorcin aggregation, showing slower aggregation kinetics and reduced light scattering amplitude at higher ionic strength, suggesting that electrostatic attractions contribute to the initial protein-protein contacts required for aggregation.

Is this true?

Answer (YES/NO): NO